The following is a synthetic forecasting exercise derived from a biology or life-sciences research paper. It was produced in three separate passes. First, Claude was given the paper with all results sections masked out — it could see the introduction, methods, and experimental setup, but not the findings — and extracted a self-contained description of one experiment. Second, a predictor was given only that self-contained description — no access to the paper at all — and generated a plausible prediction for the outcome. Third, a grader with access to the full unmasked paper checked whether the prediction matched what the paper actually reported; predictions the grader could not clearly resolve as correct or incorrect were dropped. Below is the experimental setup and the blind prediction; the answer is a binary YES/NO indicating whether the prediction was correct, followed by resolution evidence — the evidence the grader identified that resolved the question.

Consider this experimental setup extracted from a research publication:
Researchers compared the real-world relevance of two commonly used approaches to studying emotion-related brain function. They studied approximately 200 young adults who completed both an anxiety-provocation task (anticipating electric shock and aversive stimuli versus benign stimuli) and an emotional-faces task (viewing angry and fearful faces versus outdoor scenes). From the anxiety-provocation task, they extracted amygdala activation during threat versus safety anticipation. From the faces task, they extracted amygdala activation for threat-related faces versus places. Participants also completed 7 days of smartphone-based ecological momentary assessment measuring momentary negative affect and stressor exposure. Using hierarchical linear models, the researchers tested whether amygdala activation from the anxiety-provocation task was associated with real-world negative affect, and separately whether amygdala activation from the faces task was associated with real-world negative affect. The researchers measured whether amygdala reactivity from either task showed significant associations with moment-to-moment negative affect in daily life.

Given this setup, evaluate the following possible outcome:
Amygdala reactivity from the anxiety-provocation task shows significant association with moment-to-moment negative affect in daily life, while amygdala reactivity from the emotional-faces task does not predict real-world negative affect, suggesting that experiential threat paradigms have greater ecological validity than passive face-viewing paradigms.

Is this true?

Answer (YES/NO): NO